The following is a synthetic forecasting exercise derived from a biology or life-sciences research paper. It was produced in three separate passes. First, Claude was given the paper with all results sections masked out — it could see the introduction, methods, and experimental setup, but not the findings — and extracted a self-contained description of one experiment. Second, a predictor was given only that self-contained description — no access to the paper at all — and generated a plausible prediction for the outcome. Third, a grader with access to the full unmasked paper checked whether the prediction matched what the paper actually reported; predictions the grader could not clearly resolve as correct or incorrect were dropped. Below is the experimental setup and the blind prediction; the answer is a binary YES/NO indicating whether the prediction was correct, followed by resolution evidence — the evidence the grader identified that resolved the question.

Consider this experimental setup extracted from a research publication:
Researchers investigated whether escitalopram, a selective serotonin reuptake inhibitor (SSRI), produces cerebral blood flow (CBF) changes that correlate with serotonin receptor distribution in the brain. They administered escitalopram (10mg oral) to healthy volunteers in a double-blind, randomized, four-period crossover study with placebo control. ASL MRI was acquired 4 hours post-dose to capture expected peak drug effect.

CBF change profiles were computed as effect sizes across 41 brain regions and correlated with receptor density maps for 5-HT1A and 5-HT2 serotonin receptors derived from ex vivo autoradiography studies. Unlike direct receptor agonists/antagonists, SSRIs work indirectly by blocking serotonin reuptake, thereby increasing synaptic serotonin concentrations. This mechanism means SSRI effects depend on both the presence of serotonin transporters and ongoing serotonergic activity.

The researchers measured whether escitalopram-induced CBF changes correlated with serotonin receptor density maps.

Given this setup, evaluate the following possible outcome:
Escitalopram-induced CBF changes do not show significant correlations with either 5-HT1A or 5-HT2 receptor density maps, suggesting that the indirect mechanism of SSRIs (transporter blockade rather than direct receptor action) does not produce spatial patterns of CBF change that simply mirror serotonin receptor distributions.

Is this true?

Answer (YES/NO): NO